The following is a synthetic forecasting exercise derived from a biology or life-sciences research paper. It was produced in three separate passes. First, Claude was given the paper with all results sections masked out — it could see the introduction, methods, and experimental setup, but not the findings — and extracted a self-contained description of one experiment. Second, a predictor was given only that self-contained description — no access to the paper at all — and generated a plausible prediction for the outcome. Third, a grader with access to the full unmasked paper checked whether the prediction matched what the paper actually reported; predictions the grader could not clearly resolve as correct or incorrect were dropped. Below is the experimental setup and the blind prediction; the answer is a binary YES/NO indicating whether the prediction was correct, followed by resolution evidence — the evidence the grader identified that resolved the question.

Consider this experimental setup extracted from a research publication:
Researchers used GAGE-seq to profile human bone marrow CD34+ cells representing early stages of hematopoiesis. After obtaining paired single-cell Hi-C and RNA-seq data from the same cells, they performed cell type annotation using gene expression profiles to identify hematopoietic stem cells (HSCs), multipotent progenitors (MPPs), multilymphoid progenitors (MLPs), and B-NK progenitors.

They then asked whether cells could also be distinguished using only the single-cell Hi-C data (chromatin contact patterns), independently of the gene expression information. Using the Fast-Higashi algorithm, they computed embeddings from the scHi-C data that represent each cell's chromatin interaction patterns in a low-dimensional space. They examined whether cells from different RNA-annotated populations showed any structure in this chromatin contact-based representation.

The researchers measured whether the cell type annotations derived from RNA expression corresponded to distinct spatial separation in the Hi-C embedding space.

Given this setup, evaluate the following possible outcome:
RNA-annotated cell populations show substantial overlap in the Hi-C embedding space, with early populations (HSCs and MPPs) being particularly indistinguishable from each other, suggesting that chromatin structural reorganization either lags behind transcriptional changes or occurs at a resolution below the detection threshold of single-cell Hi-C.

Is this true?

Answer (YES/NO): NO